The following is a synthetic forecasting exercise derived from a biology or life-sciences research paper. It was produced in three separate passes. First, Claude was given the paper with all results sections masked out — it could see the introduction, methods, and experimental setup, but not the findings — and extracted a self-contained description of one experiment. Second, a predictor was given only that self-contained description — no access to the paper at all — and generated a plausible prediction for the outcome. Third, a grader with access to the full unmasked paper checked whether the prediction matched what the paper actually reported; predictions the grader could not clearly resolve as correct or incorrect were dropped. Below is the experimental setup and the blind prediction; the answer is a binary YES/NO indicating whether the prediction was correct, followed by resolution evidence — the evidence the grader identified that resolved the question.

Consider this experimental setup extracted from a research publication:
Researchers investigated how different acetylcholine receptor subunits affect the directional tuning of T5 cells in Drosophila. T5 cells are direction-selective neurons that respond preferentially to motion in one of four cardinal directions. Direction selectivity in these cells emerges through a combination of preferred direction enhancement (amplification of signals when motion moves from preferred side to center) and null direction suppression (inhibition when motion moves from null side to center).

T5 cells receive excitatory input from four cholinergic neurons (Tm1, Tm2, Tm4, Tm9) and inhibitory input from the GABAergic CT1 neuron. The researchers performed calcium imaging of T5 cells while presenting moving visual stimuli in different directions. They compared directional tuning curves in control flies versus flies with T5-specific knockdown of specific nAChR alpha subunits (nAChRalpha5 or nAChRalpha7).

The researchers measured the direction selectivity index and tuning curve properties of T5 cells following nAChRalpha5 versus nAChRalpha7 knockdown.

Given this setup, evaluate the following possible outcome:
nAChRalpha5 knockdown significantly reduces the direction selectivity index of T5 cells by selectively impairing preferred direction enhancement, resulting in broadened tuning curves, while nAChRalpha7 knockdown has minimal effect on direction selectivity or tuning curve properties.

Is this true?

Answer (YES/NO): NO